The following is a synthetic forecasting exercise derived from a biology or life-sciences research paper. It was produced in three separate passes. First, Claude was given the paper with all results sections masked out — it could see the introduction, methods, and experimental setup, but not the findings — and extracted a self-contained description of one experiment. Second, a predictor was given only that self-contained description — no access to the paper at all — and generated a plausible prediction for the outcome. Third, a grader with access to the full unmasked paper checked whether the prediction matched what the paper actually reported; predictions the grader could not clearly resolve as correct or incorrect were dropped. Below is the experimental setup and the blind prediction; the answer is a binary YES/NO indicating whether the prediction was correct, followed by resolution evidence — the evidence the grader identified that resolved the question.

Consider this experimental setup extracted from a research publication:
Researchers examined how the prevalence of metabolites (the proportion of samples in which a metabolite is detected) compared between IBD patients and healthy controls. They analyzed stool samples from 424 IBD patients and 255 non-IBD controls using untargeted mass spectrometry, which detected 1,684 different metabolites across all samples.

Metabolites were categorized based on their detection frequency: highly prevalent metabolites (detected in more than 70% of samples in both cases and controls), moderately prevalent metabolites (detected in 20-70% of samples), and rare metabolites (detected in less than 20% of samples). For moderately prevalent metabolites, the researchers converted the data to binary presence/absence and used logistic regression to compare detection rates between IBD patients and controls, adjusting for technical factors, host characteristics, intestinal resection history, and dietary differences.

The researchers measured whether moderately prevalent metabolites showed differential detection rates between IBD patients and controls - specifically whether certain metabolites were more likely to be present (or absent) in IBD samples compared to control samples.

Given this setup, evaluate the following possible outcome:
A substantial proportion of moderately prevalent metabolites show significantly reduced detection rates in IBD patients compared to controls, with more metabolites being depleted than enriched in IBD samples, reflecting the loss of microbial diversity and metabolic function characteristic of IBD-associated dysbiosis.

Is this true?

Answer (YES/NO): NO